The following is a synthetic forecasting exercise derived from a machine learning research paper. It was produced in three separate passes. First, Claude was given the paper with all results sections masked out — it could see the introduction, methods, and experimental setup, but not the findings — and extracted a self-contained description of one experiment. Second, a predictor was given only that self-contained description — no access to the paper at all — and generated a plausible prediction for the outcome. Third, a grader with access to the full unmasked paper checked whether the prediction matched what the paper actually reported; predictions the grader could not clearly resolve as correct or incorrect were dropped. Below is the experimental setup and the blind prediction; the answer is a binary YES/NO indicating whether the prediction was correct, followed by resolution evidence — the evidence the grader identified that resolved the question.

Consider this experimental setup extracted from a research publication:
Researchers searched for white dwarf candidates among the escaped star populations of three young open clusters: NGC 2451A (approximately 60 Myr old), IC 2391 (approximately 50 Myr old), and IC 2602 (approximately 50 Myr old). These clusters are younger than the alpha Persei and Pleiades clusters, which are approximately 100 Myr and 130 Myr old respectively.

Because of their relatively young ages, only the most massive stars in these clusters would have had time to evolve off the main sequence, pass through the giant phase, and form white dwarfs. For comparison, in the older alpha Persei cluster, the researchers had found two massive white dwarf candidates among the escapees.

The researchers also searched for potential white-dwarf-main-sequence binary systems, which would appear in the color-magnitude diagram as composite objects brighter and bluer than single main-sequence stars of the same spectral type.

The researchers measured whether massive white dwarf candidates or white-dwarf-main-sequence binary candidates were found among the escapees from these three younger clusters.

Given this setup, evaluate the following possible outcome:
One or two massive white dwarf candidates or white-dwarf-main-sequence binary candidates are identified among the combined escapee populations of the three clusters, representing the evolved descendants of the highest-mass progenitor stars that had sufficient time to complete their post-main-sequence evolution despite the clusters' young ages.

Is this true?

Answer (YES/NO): NO